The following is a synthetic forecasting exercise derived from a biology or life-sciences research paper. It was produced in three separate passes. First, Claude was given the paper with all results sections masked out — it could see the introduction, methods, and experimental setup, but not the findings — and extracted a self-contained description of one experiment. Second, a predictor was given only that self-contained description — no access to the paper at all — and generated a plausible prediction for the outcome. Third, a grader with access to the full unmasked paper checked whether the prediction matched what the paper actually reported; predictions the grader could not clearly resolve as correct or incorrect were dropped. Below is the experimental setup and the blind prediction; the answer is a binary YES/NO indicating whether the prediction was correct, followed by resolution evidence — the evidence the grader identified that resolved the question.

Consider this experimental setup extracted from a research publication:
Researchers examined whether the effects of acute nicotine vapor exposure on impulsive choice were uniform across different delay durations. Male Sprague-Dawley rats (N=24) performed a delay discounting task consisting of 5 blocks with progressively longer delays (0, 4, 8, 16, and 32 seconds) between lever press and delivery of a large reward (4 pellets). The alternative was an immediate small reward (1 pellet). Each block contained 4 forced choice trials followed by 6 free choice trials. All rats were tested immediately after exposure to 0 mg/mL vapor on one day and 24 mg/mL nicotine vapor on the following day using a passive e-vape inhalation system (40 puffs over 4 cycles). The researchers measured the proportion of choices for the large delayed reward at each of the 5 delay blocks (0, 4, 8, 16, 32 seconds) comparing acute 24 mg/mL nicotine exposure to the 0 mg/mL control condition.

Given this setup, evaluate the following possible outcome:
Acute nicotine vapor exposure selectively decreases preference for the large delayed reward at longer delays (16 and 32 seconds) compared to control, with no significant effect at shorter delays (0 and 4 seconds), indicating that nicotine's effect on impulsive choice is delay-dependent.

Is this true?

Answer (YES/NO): NO